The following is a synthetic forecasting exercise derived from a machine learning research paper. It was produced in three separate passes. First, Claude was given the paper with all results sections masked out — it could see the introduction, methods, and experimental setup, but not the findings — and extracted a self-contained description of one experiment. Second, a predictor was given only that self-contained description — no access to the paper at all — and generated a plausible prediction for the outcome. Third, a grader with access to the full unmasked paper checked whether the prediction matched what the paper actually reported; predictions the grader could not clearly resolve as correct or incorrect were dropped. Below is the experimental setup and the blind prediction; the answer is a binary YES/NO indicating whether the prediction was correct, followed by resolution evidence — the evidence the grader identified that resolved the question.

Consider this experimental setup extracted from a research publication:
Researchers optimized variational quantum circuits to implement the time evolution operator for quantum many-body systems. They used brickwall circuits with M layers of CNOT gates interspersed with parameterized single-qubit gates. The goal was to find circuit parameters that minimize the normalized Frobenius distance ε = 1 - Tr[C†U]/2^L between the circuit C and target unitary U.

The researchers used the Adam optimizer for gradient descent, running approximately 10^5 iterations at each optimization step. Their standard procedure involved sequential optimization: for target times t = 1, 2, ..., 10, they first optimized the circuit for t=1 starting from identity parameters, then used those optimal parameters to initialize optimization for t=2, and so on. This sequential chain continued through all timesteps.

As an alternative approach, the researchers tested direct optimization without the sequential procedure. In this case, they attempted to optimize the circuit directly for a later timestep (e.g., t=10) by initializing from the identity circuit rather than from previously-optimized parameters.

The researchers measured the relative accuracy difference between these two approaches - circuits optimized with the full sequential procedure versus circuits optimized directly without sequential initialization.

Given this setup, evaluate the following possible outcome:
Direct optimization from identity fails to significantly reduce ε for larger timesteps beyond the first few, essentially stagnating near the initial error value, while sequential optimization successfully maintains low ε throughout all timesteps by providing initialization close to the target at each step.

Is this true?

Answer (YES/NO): NO